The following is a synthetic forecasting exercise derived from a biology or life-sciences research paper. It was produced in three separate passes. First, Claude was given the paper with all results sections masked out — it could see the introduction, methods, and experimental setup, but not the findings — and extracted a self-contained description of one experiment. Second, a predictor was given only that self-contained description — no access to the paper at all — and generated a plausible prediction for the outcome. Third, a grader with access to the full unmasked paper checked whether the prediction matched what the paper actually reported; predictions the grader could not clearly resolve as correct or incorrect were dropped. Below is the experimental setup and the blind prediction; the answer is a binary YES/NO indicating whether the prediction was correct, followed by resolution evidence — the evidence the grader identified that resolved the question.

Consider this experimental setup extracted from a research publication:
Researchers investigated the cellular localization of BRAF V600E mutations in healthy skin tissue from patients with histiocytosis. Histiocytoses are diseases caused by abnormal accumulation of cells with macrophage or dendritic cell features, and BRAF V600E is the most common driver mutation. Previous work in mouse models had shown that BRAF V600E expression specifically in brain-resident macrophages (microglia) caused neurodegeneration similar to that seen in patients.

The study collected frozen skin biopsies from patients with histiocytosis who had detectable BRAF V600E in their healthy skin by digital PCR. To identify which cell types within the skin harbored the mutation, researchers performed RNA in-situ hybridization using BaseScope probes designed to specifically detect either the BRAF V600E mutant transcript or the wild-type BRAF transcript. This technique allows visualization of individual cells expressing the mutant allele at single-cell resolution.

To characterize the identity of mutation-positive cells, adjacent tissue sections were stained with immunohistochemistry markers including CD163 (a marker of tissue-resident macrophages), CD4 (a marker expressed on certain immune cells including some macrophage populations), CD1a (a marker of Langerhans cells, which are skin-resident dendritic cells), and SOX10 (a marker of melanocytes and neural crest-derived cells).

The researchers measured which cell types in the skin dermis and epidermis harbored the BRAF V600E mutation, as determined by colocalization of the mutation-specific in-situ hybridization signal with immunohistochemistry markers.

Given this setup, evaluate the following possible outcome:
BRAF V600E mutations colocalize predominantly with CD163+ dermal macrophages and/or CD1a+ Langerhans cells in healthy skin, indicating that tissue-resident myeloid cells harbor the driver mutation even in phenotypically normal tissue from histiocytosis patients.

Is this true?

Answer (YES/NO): YES